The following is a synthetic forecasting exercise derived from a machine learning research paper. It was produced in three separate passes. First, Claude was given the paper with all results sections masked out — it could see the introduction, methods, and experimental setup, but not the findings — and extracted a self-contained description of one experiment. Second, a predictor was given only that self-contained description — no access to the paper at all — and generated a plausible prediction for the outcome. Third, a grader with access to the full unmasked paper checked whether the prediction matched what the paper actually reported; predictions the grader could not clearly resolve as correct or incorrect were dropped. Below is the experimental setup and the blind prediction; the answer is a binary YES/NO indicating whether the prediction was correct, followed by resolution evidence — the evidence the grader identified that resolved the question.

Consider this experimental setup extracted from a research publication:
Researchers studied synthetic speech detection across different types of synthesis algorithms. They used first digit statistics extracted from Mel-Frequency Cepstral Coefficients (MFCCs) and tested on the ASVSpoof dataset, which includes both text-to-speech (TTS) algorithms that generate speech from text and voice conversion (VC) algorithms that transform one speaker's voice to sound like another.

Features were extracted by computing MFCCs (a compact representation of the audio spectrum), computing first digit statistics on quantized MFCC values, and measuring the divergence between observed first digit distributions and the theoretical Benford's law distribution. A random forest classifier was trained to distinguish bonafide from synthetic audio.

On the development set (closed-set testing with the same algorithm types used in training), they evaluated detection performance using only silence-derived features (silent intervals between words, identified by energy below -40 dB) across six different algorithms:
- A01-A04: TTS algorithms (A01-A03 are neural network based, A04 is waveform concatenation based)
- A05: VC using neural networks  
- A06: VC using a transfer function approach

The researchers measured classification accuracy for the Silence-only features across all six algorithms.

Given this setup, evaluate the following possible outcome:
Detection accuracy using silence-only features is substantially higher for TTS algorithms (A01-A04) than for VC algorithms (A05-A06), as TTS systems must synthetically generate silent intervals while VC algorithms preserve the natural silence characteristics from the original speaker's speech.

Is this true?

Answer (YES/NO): NO